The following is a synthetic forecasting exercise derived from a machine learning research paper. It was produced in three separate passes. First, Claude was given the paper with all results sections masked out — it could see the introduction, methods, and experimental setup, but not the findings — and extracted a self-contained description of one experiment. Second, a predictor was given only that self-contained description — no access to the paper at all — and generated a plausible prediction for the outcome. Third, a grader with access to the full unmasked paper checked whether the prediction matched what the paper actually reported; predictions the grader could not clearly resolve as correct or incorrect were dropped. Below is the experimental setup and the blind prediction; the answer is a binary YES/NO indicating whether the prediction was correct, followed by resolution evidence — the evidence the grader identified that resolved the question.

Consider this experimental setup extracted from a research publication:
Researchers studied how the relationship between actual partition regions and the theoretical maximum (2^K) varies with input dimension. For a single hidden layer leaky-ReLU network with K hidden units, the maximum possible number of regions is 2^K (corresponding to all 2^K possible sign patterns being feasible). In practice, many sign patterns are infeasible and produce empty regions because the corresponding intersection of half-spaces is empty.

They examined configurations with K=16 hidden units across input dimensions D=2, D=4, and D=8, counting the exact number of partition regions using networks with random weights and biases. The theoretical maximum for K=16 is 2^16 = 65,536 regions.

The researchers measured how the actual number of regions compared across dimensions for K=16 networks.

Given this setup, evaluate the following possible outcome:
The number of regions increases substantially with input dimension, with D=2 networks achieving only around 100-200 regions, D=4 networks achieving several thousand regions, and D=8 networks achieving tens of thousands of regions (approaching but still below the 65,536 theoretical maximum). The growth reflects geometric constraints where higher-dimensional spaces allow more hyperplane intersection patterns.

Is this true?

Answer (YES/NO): NO